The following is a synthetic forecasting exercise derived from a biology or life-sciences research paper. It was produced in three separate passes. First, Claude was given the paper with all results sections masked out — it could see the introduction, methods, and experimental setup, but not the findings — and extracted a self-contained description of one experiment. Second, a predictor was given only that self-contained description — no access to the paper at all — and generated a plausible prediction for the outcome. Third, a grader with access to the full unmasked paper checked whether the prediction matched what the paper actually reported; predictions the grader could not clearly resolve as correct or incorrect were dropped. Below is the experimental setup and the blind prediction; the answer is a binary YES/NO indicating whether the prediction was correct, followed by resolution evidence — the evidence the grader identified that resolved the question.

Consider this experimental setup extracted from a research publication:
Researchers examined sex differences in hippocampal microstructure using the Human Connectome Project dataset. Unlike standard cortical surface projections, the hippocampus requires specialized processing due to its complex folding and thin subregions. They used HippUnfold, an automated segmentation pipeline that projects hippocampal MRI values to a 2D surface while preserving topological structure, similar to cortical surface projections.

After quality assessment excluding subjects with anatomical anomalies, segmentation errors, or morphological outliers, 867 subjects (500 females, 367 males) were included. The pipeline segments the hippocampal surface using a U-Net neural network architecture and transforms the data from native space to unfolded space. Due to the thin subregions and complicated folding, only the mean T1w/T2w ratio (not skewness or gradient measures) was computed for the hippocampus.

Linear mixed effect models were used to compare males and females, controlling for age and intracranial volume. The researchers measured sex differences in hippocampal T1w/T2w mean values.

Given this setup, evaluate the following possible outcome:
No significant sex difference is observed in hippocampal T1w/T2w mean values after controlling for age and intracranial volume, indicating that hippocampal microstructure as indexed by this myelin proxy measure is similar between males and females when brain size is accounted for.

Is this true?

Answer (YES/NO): NO